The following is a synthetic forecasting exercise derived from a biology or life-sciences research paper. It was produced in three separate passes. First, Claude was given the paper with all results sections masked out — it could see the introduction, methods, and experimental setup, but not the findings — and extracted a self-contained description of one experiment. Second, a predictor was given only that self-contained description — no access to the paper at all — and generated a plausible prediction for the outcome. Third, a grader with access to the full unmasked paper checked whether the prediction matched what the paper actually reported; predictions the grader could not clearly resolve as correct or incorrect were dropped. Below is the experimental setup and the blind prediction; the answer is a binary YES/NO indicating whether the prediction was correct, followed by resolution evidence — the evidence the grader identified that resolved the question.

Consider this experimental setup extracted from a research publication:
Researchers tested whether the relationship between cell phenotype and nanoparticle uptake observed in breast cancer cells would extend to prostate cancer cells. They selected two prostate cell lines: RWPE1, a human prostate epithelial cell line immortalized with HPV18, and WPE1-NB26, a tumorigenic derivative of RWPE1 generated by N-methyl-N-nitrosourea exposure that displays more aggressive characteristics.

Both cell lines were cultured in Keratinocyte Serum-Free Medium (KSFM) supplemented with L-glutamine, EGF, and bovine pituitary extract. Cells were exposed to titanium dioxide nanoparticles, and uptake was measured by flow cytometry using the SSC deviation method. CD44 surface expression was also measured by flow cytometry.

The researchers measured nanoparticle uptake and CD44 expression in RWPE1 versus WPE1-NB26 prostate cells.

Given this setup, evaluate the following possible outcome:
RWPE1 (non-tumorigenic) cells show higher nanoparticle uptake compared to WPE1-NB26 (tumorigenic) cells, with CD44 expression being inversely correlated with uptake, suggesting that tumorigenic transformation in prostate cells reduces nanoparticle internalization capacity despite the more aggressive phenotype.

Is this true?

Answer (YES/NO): NO